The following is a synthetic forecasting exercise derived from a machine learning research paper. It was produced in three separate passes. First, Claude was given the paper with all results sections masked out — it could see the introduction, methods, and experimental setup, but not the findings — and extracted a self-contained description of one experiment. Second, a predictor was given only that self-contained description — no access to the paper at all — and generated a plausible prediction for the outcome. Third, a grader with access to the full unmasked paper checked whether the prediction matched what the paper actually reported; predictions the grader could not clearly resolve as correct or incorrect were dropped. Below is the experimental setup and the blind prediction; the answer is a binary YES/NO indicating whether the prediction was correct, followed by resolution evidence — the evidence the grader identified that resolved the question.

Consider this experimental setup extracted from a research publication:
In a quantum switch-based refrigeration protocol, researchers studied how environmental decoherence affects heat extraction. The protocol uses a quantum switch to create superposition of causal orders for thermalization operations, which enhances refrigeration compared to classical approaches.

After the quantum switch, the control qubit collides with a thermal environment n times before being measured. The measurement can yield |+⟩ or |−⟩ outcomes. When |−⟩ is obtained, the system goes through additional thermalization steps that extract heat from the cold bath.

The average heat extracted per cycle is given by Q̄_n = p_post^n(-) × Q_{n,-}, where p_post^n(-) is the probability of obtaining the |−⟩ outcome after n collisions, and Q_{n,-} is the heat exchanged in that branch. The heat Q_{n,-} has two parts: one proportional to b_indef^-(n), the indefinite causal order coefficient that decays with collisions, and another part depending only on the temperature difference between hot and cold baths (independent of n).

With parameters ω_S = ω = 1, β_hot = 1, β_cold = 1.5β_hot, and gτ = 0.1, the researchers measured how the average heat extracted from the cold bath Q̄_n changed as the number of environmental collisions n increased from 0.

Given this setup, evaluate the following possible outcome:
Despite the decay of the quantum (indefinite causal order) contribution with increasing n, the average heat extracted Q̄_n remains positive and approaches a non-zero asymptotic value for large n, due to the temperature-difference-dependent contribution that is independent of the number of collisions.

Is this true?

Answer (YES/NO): NO